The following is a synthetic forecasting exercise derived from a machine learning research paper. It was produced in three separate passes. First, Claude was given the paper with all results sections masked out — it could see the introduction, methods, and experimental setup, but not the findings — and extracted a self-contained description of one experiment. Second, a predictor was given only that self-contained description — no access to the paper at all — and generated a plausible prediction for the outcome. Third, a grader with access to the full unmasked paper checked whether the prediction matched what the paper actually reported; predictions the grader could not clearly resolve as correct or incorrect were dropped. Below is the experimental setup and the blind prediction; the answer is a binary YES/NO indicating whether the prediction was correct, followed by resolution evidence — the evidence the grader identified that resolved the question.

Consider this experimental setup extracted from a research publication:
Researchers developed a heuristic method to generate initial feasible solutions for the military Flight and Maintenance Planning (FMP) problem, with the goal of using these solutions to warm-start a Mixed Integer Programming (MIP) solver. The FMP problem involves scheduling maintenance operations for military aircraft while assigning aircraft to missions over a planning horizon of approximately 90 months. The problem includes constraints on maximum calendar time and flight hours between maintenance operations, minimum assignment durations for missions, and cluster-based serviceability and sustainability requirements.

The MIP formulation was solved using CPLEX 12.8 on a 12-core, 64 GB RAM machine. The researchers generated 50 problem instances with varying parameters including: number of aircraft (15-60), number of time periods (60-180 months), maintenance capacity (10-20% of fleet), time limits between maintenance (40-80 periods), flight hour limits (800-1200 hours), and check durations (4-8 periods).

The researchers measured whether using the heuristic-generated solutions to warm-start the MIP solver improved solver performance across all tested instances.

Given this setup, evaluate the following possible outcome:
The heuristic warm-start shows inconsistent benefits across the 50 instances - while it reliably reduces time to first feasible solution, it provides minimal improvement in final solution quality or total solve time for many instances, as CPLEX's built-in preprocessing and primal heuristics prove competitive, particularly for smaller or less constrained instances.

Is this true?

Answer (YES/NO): NO